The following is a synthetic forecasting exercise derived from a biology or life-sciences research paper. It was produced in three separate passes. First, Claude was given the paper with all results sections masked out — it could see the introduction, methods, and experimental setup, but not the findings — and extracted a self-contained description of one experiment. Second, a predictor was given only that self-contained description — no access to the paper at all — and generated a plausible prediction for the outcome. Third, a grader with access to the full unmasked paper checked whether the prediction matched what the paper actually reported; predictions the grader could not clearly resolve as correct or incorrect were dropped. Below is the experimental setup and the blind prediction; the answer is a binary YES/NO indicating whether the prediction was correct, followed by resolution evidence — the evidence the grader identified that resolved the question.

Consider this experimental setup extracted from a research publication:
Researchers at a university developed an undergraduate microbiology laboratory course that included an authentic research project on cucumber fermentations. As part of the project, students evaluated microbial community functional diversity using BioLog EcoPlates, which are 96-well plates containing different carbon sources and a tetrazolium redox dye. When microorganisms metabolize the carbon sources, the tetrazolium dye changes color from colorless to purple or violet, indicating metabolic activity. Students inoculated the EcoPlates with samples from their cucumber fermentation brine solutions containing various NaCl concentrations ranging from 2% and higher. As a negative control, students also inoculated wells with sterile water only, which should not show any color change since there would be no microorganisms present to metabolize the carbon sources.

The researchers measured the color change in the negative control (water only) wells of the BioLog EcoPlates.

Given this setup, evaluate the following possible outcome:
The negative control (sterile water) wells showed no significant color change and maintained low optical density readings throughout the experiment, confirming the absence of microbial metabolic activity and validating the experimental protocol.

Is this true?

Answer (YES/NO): NO